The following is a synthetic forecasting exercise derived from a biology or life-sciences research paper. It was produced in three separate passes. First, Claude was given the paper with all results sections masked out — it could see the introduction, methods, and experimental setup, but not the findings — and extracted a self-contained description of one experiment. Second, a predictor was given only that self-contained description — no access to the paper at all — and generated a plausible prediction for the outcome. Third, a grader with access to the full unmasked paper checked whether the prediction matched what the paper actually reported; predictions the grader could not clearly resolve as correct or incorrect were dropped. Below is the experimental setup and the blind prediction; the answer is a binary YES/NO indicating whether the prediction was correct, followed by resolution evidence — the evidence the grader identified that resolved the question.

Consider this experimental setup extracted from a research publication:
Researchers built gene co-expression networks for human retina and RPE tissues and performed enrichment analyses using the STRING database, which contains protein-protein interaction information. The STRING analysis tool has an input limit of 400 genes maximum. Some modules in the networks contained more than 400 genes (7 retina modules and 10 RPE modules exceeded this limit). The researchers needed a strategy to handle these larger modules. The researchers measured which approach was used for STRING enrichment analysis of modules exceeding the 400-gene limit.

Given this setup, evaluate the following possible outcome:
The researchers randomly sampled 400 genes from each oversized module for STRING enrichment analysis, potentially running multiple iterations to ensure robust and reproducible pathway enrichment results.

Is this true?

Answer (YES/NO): NO